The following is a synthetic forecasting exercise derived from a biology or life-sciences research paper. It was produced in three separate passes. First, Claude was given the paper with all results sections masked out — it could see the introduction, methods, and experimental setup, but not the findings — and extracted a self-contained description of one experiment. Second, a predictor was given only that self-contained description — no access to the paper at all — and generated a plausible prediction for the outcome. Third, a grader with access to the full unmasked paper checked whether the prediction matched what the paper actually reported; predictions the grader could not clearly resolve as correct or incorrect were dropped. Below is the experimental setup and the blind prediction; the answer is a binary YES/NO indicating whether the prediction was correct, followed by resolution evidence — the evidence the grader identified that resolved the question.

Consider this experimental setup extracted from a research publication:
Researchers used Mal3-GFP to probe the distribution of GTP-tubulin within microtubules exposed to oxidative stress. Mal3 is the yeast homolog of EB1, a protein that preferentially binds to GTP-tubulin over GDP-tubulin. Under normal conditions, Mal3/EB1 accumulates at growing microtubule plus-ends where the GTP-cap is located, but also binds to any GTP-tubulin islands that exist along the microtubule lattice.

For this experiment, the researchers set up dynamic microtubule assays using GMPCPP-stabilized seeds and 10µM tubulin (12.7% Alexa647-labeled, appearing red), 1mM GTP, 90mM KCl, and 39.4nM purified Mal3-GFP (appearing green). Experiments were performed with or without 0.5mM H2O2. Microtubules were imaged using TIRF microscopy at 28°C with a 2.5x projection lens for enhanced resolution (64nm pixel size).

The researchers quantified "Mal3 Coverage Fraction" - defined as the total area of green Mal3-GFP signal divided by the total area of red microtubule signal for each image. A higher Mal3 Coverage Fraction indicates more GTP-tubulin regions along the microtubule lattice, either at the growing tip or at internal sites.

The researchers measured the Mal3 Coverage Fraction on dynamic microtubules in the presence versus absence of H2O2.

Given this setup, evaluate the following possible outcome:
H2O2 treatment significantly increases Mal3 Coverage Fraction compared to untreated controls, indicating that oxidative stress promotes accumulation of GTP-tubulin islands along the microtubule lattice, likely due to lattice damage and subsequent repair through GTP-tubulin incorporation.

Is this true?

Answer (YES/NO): YES